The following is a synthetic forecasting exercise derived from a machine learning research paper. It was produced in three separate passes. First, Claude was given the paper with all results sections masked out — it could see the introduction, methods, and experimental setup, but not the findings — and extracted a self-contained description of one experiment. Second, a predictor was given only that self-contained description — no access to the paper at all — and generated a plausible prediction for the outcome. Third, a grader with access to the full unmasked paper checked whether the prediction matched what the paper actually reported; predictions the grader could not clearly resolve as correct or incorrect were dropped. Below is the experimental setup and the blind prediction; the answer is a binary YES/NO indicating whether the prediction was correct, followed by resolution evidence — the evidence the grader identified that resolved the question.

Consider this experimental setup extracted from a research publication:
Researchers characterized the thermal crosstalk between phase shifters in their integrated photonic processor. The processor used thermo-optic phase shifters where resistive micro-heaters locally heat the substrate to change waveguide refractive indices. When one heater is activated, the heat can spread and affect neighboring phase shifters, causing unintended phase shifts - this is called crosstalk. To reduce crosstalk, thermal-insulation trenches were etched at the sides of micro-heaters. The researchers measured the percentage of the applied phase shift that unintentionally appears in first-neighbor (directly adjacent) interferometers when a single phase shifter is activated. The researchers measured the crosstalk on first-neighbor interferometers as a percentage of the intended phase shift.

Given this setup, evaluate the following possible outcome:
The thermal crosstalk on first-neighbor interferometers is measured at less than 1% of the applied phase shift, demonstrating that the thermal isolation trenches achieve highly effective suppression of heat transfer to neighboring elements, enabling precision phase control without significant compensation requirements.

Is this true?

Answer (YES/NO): NO